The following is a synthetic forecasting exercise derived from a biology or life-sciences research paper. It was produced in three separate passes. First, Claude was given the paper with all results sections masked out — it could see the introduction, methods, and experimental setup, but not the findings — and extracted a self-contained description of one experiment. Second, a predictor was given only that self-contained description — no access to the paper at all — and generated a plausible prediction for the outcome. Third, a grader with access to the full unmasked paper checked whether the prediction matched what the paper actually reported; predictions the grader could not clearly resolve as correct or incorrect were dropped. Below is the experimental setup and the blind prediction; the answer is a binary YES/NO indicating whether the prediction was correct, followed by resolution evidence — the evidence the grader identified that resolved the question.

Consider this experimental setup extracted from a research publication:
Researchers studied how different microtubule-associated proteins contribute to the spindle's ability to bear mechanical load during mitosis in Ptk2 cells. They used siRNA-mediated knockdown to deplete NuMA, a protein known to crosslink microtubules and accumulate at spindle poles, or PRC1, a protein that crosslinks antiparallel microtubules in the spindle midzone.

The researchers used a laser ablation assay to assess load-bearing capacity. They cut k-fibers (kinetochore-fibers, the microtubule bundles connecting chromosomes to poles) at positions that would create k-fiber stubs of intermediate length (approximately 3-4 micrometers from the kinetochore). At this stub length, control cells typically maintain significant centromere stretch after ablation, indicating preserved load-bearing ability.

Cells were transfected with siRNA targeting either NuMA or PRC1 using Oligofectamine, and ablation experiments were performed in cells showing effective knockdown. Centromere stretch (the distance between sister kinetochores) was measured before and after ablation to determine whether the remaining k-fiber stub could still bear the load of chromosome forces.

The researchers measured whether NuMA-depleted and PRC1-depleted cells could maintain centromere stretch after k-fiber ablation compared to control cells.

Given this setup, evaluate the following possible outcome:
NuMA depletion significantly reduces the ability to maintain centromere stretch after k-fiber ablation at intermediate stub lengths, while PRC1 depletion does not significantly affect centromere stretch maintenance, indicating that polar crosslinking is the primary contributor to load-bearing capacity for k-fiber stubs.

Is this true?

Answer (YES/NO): NO